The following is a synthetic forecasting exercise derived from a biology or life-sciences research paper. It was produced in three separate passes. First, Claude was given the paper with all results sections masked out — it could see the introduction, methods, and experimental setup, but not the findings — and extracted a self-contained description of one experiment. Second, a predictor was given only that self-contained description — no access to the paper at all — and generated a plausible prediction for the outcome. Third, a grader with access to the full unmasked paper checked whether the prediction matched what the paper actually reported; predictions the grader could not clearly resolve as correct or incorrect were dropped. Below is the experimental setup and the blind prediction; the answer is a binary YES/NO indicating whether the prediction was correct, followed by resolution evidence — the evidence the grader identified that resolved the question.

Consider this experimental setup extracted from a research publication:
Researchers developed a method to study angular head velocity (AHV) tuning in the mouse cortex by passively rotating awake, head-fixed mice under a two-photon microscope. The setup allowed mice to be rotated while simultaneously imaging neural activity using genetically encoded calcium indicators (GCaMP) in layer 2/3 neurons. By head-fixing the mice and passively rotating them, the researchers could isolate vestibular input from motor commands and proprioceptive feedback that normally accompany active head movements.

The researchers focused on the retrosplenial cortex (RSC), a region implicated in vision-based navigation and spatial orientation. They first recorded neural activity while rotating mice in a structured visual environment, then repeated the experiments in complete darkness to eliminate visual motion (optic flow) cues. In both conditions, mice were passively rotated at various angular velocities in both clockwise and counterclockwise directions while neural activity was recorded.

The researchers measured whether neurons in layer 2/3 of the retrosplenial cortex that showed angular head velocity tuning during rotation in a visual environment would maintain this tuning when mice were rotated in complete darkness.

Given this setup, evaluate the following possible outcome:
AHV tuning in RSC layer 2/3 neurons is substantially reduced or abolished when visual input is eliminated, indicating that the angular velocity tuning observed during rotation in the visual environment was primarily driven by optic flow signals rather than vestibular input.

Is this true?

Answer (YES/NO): NO